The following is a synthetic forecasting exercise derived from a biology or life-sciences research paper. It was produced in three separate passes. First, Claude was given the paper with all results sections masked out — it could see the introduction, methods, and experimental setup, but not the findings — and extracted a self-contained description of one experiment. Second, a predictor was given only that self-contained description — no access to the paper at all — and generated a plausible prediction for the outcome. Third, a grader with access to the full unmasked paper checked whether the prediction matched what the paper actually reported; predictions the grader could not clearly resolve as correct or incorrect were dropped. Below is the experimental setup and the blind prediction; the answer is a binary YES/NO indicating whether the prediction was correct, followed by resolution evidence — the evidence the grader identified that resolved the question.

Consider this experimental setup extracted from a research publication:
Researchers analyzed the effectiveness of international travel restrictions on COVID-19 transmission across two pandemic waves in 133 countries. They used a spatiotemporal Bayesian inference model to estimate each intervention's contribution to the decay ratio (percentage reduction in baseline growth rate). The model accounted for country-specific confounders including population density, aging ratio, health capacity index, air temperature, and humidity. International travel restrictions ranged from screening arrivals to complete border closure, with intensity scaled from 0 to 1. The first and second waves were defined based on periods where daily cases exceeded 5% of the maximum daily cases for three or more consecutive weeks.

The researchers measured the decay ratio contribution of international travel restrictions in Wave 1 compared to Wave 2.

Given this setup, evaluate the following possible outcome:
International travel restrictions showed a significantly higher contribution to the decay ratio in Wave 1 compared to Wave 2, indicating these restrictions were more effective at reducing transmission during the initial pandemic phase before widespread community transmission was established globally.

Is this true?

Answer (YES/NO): NO